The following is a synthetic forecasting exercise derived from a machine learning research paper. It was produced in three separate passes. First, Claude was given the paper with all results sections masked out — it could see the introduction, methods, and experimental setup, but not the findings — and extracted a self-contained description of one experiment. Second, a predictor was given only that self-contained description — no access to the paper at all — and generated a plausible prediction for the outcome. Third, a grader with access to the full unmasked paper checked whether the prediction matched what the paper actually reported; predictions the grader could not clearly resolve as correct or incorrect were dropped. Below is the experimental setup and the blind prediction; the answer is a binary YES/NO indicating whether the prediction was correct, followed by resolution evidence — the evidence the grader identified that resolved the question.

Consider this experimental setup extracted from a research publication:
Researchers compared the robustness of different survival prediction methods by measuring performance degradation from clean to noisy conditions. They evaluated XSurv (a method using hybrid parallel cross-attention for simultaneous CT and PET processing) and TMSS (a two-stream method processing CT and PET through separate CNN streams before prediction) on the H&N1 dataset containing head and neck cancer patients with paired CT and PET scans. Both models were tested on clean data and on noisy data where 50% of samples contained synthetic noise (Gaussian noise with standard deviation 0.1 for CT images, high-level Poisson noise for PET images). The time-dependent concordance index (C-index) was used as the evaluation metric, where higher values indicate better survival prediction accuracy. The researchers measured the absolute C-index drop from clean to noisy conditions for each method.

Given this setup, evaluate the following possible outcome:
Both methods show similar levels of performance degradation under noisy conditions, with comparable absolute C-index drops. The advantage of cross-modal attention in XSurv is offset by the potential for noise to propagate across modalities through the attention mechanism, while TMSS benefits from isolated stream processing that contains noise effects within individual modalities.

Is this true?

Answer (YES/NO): NO